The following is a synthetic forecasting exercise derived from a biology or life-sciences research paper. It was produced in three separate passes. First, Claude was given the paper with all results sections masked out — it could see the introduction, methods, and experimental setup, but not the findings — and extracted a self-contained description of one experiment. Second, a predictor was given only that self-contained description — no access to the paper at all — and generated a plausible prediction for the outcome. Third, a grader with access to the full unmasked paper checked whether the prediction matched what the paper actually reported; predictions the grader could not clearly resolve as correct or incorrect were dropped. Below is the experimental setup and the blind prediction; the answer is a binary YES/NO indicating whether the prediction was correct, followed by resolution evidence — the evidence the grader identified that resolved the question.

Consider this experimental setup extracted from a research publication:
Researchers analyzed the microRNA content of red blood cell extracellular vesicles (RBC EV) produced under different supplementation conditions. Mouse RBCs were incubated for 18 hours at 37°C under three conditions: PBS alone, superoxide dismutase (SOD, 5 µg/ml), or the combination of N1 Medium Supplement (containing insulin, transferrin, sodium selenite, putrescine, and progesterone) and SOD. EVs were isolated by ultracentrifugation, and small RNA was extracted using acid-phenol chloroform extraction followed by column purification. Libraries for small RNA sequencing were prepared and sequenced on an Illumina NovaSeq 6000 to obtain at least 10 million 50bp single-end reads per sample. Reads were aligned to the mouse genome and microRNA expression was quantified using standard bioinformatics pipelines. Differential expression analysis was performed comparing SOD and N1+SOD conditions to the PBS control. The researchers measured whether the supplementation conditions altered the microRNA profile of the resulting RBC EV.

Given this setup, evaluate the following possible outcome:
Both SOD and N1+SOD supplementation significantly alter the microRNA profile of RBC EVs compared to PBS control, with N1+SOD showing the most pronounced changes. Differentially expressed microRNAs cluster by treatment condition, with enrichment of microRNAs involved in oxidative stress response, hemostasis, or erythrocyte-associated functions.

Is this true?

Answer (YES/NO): NO